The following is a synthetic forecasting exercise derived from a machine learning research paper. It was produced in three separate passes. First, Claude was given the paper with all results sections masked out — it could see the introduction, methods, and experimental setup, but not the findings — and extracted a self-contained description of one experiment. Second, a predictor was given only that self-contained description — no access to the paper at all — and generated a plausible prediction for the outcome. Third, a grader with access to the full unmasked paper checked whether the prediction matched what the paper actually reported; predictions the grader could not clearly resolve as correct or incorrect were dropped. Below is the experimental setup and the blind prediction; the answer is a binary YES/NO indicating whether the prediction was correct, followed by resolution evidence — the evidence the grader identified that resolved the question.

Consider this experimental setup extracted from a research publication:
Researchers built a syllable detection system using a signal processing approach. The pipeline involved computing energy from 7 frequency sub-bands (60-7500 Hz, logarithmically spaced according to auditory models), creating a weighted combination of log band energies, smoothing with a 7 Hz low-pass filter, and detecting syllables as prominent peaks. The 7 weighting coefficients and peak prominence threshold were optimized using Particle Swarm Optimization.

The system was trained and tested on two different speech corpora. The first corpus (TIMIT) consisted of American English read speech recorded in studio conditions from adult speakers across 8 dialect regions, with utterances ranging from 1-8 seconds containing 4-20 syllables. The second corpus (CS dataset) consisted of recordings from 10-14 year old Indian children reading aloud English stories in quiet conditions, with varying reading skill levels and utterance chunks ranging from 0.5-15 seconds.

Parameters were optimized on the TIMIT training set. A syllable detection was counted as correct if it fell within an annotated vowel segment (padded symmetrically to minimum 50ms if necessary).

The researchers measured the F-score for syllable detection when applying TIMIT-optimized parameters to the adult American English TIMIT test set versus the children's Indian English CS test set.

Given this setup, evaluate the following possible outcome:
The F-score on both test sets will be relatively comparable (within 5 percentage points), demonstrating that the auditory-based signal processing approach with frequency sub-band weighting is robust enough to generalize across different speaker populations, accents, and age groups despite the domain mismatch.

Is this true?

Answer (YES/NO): YES